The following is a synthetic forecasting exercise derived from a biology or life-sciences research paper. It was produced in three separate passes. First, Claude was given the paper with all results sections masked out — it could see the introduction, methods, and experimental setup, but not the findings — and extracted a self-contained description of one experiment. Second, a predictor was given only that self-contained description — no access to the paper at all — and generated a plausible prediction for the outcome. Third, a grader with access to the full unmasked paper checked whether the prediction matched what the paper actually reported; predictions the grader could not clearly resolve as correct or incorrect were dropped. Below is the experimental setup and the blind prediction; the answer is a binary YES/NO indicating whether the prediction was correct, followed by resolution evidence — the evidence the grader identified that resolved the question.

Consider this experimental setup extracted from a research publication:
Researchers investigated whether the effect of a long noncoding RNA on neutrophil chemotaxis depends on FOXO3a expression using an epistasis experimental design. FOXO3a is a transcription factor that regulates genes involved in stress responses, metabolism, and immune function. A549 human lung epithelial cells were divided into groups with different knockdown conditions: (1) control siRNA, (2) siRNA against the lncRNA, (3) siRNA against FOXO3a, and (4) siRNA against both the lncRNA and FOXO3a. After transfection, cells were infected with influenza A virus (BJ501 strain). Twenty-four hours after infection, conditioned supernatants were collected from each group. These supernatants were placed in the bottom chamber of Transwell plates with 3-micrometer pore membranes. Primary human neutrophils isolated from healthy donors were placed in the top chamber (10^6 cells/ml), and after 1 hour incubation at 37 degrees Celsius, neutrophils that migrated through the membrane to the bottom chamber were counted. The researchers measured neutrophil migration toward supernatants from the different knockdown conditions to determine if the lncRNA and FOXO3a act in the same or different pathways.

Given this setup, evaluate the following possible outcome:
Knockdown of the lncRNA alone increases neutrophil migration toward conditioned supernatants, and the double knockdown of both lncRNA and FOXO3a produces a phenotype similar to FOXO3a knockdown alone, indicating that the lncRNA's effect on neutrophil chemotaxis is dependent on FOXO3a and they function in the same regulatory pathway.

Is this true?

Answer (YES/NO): NO